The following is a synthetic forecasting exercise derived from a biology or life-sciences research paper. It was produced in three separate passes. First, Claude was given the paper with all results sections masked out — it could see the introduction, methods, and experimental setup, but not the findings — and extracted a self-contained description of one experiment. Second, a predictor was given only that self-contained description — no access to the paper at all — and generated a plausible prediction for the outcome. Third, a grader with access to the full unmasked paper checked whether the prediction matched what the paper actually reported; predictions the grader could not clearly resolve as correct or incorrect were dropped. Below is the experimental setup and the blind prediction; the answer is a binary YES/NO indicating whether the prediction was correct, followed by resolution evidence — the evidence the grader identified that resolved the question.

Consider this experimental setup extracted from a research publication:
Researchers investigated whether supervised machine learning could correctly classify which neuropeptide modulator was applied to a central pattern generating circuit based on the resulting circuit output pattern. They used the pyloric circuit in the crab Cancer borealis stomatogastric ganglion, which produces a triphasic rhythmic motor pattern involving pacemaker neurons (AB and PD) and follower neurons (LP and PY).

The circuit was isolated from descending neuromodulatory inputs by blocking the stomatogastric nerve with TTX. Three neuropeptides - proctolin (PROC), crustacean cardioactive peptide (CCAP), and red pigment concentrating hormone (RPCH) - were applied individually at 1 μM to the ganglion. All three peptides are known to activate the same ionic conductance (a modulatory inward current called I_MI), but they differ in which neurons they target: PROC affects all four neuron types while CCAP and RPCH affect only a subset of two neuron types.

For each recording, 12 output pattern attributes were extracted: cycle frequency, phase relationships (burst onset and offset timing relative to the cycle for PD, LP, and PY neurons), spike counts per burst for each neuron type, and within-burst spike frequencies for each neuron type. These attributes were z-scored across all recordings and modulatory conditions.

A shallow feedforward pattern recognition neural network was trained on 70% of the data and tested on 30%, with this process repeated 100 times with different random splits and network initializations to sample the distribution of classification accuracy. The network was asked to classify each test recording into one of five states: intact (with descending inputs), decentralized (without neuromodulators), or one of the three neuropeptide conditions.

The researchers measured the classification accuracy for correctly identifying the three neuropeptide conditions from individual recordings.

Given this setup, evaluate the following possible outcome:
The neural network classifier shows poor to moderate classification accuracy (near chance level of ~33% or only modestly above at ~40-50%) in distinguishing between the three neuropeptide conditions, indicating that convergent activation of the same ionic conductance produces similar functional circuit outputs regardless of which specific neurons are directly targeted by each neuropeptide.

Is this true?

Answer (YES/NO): NO